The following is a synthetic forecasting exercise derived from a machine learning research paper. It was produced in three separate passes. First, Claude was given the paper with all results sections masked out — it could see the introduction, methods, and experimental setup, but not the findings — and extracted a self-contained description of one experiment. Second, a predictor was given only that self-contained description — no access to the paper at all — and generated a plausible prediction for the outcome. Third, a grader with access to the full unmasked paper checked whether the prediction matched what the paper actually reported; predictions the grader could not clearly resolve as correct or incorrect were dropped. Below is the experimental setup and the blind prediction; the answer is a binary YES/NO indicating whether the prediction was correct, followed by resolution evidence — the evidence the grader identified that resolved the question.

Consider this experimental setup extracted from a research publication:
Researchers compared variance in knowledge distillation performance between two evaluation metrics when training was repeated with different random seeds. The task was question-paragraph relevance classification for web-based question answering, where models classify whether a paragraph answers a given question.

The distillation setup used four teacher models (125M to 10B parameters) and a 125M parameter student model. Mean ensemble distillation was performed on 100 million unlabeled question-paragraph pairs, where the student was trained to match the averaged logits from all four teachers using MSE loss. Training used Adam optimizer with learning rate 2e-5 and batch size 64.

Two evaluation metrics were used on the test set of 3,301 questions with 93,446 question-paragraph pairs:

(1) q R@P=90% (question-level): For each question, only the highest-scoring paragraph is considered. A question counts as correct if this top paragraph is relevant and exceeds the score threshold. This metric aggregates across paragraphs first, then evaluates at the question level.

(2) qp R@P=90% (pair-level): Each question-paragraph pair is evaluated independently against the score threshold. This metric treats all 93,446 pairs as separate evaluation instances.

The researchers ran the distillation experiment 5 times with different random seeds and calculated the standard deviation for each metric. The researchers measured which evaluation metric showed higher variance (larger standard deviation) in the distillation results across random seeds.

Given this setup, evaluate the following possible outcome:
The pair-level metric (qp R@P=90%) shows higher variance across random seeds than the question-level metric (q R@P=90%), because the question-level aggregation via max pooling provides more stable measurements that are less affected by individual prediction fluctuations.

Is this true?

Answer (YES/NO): YES